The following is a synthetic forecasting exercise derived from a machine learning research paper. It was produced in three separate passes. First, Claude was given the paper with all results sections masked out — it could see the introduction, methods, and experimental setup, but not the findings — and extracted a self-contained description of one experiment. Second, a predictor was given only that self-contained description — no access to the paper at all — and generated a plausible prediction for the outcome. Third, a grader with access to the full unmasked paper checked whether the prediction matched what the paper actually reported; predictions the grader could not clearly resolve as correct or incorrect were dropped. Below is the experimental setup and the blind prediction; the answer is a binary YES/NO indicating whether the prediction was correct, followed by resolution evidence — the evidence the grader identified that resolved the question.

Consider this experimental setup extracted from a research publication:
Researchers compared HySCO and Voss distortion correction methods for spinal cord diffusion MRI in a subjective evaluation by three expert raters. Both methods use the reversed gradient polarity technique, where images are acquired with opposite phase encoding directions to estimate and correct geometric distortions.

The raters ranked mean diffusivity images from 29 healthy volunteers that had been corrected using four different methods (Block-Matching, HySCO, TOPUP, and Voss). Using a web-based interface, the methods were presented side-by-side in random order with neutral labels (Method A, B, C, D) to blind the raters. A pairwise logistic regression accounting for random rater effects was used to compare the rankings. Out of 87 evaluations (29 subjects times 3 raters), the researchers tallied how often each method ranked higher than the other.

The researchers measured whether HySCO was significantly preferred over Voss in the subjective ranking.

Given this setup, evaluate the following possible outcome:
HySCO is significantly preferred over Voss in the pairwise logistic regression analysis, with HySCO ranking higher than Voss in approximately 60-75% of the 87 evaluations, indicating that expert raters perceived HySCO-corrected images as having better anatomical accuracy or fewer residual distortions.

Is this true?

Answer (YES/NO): NO